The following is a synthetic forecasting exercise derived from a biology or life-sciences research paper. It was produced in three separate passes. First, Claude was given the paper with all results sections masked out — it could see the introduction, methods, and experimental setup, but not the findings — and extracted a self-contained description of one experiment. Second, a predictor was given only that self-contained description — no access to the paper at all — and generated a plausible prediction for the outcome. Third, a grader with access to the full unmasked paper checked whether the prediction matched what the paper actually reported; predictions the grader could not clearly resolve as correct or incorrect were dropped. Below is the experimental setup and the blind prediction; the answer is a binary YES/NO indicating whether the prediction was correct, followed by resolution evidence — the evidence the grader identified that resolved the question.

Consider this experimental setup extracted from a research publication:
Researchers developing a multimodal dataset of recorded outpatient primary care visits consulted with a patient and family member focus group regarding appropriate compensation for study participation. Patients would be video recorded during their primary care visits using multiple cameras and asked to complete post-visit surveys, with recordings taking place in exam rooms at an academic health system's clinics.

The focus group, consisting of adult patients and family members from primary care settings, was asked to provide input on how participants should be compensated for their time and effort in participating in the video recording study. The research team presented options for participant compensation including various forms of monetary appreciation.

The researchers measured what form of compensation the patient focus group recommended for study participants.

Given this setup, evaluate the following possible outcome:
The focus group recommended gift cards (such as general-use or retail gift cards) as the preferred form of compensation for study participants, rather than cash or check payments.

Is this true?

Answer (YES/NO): YES